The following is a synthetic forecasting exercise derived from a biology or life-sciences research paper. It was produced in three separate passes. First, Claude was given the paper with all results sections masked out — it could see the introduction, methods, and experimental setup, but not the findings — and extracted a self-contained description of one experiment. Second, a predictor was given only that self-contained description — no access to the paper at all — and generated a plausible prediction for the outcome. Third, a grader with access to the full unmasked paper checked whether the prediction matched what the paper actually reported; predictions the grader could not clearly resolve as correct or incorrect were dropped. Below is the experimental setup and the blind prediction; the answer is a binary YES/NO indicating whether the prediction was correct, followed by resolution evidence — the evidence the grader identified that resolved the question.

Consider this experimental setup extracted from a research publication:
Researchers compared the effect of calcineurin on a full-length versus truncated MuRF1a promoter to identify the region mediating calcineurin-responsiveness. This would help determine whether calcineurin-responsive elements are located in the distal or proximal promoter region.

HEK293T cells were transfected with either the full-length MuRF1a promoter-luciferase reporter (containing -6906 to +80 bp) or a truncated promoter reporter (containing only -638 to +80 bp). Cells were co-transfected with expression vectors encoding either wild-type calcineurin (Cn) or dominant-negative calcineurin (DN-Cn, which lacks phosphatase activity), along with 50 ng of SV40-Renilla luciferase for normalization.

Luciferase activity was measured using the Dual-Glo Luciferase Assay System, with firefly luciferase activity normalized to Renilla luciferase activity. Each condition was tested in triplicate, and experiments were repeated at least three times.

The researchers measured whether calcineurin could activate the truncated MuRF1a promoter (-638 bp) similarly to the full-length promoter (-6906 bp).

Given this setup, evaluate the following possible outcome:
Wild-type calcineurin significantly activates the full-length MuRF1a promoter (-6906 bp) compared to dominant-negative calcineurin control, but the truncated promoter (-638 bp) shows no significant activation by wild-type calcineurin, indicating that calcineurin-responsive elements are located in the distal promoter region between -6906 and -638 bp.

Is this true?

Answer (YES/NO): NO